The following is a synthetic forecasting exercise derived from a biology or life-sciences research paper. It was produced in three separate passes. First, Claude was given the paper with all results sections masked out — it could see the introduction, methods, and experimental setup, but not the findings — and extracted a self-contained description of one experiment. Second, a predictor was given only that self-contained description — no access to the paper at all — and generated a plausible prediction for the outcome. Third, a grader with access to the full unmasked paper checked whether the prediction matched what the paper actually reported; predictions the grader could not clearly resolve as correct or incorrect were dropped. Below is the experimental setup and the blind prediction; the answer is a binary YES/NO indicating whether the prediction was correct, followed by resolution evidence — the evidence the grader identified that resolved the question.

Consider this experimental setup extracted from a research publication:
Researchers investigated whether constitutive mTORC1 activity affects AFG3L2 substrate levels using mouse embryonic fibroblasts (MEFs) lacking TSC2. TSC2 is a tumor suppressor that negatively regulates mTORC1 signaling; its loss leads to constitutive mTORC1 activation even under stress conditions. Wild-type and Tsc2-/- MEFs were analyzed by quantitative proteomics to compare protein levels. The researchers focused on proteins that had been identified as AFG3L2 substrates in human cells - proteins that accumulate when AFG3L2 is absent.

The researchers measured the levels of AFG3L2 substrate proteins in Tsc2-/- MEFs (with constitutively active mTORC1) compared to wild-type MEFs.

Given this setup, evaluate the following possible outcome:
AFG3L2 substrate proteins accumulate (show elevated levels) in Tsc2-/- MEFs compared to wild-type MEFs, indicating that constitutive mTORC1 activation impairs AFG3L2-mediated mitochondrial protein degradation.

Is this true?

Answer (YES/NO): YES